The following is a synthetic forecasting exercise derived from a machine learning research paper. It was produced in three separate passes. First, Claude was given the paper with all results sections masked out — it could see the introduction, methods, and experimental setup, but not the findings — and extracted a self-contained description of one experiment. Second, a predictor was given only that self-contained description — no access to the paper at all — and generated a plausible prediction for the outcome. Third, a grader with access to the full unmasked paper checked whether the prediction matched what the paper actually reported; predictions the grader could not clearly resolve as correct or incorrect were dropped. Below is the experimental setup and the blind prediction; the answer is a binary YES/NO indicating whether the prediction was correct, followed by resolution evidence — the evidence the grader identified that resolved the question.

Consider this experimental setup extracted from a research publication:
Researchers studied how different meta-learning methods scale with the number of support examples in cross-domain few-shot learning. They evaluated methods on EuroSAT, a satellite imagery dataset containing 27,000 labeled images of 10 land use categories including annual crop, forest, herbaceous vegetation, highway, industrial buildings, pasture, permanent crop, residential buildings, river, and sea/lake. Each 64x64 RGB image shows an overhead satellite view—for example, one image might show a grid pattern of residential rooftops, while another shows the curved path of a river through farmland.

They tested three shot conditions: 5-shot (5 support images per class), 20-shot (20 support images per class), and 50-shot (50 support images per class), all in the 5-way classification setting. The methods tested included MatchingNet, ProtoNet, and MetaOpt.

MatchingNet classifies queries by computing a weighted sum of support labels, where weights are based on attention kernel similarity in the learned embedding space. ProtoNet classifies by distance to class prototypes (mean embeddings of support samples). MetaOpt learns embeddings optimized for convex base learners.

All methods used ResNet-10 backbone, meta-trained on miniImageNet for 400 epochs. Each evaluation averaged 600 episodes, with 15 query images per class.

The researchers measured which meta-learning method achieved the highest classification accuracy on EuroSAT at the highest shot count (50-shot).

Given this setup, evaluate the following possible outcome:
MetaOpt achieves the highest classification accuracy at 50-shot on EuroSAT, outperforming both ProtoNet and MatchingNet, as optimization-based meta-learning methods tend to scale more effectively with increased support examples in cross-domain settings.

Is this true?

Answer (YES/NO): YES